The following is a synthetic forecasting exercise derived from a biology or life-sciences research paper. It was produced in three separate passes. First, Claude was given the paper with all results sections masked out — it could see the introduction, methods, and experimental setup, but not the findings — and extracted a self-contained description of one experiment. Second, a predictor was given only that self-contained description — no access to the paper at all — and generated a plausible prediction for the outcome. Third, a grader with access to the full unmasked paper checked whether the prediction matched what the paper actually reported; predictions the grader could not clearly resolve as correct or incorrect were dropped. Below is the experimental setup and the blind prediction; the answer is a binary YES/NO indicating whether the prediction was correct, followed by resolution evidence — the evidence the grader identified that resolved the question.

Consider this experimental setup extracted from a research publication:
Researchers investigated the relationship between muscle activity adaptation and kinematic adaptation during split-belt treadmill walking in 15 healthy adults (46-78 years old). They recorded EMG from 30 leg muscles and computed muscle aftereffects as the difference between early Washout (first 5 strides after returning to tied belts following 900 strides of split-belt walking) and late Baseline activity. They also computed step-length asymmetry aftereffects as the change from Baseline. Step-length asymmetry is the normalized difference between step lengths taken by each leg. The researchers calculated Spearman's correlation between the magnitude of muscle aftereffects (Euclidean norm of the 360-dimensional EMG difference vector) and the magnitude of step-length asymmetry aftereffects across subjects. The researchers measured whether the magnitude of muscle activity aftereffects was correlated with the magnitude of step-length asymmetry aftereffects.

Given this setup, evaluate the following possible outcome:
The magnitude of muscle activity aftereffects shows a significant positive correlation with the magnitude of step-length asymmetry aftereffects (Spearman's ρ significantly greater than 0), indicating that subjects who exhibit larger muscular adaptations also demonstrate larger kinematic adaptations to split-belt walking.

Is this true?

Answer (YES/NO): NO